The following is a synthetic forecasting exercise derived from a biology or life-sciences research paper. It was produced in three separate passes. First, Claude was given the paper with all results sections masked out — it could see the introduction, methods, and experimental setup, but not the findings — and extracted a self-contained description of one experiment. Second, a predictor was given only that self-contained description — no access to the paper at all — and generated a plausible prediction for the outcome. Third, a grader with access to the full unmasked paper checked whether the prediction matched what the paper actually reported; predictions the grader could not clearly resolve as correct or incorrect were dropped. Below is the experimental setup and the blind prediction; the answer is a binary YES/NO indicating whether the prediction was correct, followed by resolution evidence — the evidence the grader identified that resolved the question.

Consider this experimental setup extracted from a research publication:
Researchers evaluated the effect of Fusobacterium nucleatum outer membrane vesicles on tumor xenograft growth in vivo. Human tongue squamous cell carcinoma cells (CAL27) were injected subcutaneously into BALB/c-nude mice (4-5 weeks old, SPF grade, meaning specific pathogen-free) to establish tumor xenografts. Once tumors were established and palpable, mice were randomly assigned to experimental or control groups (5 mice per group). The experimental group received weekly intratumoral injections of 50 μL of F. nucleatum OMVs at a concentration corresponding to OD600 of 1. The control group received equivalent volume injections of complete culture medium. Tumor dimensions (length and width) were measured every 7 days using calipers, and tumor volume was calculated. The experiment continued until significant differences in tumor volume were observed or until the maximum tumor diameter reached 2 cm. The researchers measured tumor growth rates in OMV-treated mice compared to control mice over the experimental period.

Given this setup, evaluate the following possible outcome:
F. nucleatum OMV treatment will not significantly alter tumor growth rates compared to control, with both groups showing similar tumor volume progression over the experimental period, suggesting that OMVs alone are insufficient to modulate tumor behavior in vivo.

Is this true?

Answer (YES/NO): NO